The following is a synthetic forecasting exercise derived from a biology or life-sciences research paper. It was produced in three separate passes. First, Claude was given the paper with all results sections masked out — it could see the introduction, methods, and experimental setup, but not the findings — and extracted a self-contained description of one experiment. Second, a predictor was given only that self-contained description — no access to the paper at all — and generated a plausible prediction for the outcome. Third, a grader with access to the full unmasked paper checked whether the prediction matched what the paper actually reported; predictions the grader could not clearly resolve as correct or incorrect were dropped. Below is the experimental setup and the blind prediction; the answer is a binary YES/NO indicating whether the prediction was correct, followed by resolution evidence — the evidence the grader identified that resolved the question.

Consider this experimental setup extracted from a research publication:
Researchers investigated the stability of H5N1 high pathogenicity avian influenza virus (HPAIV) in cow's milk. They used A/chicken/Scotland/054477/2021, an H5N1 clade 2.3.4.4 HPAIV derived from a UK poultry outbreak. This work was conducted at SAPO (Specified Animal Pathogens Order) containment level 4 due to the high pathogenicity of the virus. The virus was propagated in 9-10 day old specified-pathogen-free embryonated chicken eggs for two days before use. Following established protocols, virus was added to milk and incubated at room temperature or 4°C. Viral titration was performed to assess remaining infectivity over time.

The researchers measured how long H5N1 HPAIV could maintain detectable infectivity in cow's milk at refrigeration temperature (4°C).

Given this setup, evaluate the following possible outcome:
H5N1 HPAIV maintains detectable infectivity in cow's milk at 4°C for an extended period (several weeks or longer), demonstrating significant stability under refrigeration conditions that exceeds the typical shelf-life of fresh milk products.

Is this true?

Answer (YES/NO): NO